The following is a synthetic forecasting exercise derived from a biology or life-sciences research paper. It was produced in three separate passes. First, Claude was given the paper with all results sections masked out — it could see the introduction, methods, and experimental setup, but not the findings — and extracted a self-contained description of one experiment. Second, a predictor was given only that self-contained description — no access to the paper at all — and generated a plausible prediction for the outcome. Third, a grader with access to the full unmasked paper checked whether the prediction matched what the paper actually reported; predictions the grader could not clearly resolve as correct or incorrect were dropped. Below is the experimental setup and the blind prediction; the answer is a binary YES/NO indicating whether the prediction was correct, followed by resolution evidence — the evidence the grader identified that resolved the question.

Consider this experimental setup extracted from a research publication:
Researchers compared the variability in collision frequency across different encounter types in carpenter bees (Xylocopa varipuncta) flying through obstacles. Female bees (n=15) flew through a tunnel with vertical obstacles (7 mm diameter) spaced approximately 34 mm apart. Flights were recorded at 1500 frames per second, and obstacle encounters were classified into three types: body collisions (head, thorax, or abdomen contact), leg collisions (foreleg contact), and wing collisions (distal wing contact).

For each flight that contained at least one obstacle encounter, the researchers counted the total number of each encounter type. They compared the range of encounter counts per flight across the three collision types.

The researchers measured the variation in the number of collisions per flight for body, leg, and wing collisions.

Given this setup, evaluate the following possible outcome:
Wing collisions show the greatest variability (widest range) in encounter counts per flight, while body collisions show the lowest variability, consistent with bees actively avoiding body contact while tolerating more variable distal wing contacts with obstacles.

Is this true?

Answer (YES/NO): NO